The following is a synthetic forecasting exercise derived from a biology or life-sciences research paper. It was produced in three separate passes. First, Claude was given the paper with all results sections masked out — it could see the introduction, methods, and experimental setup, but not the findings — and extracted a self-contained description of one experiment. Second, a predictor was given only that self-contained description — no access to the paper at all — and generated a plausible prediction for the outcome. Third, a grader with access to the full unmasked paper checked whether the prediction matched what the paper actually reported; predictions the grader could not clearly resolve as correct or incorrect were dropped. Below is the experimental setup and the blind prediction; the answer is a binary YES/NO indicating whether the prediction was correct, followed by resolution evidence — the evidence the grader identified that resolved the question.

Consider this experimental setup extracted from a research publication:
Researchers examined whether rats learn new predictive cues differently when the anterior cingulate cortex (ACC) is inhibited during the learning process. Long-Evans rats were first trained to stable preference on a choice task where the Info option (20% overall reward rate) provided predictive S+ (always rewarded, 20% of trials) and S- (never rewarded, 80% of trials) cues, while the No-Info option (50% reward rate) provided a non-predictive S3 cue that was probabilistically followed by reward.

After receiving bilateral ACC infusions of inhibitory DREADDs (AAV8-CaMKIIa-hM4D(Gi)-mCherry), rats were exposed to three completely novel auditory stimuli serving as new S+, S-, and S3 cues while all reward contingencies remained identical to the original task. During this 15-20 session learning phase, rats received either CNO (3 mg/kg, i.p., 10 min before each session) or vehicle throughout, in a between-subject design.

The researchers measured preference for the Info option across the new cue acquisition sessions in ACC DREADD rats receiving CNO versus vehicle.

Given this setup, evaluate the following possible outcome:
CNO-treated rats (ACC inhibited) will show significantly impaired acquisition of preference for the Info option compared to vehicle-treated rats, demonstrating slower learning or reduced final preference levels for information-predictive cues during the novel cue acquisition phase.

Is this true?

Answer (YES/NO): NO